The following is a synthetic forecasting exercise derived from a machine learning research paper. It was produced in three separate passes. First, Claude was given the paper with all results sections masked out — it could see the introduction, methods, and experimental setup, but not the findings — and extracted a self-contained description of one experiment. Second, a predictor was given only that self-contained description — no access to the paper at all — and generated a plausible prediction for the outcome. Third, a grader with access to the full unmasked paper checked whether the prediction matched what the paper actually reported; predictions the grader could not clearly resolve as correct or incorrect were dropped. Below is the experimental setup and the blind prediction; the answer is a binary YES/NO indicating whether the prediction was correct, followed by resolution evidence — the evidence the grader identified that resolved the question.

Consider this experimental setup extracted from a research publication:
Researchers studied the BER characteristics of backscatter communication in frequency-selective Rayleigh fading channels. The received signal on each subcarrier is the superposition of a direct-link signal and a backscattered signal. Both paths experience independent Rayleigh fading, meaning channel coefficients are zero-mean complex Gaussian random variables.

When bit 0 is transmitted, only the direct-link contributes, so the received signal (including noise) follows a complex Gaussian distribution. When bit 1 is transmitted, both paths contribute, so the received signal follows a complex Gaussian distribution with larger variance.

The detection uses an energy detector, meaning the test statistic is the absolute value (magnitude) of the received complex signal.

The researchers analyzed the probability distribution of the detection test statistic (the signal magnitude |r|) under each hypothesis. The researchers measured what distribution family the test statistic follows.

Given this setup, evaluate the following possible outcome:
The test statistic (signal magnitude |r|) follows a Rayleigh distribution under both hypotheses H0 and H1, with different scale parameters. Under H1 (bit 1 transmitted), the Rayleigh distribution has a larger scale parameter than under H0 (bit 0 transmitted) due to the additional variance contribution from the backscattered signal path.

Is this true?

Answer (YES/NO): YES